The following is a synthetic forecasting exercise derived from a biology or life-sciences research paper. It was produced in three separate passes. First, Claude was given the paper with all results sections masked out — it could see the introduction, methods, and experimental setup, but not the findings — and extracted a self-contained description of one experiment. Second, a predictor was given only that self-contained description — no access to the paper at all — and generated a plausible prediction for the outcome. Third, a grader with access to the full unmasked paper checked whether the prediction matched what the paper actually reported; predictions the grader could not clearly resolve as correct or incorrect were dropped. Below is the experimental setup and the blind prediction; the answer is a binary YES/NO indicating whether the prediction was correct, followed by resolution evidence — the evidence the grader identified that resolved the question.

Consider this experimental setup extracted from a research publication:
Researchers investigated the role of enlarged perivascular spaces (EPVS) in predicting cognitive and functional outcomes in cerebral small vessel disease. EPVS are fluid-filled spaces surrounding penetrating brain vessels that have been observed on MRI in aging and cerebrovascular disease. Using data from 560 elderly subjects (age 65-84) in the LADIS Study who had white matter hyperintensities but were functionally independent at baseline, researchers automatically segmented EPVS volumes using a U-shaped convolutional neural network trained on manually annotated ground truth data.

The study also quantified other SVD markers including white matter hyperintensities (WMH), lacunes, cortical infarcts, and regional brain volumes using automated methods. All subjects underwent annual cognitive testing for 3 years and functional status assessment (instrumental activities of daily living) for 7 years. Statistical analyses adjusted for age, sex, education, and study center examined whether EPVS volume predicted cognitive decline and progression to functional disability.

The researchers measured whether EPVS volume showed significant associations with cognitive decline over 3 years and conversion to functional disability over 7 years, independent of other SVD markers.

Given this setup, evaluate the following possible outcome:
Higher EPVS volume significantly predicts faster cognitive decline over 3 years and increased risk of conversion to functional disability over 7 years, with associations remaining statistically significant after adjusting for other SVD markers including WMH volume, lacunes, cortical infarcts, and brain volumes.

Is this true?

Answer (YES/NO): NO